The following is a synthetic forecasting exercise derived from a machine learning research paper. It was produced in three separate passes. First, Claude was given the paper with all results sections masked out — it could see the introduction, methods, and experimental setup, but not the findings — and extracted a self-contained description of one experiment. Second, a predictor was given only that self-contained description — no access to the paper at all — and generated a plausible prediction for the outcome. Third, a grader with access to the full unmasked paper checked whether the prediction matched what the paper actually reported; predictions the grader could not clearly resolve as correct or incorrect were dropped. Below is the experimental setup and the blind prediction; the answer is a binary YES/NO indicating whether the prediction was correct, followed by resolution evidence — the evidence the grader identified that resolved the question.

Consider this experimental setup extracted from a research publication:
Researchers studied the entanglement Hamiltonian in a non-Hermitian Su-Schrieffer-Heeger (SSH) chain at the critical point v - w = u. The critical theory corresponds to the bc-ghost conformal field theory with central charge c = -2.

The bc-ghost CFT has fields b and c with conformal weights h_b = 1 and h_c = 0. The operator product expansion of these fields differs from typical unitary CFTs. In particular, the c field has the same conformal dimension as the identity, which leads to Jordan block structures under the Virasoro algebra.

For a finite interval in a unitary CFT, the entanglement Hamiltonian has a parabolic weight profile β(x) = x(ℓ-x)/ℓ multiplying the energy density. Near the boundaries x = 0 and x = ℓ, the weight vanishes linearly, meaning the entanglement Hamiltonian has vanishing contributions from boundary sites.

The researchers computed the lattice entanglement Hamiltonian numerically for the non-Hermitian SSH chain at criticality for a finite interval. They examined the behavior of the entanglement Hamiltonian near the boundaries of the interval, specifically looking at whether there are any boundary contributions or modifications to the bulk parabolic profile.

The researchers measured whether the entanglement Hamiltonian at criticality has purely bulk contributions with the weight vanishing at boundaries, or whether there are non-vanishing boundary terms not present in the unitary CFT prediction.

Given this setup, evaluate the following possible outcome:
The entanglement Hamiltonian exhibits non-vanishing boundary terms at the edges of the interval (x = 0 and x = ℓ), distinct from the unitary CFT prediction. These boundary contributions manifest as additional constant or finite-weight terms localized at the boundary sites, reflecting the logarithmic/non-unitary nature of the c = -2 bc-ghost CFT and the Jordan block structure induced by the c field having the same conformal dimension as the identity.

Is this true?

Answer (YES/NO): NO